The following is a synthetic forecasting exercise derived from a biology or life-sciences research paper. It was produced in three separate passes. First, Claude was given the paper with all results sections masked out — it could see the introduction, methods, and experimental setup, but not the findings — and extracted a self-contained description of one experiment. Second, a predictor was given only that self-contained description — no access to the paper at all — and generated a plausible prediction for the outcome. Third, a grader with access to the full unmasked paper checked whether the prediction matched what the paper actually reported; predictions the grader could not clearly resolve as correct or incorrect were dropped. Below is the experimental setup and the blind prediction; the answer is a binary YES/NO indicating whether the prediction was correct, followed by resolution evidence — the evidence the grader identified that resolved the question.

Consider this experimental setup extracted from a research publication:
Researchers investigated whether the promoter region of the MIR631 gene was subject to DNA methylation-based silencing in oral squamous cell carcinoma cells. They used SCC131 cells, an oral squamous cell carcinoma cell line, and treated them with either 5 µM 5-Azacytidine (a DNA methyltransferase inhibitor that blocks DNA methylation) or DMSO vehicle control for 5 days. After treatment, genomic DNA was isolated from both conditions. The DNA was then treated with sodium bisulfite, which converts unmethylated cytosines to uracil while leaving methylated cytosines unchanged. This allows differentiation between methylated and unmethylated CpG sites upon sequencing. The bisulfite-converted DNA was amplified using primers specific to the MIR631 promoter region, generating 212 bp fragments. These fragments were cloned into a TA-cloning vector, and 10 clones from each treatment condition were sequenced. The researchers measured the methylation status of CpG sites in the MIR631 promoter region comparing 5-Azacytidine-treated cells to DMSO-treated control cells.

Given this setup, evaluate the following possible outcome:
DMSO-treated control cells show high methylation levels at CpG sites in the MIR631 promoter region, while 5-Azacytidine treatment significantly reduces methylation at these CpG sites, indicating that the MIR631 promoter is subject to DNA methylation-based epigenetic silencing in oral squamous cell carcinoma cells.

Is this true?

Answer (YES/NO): YES